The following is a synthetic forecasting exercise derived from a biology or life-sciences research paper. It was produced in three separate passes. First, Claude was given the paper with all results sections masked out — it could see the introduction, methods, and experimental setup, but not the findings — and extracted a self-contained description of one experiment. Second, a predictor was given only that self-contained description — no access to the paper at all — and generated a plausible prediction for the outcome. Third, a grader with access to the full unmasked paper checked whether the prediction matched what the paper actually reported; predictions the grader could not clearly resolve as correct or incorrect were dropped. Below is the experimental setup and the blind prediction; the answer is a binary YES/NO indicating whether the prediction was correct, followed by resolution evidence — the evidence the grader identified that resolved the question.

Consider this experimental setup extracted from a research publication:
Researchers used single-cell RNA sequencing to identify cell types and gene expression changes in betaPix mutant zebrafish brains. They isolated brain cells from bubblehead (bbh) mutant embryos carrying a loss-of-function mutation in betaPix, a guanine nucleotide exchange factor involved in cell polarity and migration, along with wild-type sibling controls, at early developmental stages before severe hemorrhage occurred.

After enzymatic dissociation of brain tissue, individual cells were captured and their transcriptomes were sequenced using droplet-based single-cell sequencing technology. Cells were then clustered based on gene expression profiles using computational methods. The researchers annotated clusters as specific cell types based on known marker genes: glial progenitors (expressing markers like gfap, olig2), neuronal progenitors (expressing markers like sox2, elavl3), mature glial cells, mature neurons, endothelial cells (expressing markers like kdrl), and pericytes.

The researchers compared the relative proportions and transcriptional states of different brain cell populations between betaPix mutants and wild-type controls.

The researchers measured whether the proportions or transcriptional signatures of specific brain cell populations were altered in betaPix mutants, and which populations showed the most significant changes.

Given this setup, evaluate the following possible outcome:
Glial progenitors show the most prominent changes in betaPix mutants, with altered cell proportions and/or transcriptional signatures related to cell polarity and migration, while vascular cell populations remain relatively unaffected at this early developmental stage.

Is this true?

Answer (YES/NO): NO